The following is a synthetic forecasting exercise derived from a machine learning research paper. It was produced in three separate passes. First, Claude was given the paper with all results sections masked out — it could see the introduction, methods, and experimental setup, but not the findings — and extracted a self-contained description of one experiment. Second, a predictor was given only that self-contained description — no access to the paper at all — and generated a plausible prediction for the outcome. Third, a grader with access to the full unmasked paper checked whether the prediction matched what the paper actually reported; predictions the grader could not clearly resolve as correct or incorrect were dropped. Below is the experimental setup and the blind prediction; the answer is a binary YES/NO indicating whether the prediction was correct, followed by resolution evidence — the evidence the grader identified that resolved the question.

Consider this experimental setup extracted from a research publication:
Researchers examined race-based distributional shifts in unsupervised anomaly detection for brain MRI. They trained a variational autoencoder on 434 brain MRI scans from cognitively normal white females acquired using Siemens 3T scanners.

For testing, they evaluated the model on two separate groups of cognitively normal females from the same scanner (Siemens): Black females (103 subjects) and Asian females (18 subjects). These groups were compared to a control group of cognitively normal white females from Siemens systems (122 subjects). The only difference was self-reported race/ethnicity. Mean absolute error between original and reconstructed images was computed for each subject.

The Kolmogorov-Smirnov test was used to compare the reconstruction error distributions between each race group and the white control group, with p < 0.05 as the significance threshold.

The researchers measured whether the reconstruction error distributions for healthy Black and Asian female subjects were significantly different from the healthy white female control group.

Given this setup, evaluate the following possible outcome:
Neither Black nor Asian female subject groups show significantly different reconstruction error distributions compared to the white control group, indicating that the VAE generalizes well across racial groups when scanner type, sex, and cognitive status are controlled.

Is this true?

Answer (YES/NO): NO